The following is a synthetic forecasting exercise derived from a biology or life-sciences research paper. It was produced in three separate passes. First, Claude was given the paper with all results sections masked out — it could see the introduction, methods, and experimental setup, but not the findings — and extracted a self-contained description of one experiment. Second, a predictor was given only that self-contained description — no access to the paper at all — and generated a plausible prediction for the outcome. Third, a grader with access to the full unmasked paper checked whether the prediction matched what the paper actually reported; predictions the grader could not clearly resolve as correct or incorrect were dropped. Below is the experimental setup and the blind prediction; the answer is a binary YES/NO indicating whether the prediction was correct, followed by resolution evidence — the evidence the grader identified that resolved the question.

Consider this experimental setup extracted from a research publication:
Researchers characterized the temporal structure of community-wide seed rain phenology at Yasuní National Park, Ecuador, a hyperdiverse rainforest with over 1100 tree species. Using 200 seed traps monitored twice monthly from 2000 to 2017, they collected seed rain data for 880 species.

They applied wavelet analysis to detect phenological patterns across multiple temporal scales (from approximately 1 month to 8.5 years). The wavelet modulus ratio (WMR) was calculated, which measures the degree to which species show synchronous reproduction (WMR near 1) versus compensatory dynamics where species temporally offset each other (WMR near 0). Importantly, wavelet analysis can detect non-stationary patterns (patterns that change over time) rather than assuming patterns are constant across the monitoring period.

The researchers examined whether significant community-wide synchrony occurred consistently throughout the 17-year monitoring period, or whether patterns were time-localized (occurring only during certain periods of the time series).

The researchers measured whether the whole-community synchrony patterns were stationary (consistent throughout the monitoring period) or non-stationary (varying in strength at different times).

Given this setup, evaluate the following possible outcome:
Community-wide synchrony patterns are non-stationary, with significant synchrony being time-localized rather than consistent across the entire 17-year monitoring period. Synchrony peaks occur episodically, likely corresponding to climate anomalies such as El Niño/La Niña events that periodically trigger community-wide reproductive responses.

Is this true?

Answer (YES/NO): NO